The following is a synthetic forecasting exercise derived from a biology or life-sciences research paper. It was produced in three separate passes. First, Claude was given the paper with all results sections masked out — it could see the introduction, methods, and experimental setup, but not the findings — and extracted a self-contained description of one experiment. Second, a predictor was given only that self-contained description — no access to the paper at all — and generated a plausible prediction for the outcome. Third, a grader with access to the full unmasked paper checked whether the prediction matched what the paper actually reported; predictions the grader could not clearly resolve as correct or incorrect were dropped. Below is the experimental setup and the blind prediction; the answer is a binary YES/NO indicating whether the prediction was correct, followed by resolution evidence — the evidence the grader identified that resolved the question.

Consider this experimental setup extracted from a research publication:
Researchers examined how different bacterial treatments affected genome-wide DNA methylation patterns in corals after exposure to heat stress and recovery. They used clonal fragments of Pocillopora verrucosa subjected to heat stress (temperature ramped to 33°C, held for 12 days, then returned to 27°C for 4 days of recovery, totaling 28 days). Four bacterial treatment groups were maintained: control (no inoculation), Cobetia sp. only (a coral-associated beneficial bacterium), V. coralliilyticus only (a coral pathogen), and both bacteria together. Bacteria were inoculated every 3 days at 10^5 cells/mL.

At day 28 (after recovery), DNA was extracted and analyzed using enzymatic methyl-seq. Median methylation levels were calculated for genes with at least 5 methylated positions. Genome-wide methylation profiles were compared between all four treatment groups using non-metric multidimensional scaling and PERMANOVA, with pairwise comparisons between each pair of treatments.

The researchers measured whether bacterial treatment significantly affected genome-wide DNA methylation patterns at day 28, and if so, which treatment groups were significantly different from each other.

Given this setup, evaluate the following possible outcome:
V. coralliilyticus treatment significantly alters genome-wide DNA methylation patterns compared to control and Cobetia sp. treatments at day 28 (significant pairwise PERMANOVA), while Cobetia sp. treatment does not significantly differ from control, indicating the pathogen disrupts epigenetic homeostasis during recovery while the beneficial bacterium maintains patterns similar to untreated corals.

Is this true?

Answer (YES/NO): NO